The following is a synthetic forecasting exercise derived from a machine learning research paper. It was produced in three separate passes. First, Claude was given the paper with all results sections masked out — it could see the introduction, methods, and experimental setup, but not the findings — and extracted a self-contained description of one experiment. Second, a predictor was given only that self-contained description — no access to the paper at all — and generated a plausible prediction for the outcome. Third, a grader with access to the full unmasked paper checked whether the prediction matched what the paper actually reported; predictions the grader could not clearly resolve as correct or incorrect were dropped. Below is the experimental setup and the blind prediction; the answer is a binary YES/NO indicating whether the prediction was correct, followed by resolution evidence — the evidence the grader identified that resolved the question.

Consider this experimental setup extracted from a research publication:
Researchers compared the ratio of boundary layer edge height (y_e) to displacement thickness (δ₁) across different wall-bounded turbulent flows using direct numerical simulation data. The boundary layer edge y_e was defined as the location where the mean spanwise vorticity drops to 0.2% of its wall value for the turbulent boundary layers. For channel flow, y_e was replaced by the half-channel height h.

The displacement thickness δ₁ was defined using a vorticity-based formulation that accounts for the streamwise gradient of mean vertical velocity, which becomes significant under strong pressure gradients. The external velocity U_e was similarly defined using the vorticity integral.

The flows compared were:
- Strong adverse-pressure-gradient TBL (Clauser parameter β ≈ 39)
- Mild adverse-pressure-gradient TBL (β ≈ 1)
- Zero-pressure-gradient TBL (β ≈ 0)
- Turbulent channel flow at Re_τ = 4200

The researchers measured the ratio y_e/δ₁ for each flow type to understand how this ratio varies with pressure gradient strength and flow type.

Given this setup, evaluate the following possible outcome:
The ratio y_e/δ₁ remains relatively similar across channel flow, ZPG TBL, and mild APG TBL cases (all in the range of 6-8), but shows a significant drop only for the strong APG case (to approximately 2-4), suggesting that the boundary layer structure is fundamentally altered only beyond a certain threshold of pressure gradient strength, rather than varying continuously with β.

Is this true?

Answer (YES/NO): NO